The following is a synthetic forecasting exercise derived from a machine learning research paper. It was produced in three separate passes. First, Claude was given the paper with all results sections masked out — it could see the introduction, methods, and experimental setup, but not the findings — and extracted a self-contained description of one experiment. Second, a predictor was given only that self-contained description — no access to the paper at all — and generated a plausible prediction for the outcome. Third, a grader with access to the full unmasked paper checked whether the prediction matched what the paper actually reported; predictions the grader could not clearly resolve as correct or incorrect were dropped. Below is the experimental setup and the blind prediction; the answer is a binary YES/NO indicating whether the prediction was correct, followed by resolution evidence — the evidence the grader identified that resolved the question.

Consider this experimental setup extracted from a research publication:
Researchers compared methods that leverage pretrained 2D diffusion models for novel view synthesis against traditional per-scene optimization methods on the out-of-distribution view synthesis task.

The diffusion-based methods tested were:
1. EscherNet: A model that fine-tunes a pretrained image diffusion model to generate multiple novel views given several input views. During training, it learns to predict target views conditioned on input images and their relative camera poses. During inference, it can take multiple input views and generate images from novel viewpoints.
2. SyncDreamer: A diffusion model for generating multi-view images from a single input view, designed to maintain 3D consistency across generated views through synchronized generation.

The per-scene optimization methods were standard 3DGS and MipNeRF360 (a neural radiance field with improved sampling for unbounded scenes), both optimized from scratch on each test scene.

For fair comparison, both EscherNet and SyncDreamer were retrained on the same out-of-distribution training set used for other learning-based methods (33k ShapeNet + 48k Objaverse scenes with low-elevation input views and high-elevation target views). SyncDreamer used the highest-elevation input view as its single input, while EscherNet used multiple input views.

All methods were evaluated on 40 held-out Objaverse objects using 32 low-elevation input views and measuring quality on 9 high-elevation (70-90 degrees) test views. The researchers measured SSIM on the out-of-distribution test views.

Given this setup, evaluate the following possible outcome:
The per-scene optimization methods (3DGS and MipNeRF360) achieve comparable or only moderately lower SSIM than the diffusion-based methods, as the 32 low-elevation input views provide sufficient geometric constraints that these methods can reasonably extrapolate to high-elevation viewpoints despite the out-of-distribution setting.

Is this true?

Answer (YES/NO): NO